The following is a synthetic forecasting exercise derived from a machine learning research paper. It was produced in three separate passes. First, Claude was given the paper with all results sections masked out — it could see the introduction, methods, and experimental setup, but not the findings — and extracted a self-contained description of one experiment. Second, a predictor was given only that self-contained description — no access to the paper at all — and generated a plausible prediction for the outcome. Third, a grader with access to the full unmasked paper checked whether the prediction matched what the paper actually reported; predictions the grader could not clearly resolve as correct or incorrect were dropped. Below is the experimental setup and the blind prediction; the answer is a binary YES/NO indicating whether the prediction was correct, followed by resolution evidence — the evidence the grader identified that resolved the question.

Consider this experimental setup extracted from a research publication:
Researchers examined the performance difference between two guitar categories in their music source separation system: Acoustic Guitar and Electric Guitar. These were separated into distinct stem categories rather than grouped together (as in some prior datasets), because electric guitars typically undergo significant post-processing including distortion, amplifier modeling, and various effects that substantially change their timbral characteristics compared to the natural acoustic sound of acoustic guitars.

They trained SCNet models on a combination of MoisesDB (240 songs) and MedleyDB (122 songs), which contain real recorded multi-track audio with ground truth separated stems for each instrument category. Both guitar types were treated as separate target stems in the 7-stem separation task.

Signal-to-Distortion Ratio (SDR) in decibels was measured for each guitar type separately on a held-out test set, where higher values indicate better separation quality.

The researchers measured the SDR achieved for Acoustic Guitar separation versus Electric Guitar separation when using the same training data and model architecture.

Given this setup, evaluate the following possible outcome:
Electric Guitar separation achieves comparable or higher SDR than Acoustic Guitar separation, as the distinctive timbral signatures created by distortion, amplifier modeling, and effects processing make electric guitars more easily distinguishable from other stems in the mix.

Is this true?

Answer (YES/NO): NO